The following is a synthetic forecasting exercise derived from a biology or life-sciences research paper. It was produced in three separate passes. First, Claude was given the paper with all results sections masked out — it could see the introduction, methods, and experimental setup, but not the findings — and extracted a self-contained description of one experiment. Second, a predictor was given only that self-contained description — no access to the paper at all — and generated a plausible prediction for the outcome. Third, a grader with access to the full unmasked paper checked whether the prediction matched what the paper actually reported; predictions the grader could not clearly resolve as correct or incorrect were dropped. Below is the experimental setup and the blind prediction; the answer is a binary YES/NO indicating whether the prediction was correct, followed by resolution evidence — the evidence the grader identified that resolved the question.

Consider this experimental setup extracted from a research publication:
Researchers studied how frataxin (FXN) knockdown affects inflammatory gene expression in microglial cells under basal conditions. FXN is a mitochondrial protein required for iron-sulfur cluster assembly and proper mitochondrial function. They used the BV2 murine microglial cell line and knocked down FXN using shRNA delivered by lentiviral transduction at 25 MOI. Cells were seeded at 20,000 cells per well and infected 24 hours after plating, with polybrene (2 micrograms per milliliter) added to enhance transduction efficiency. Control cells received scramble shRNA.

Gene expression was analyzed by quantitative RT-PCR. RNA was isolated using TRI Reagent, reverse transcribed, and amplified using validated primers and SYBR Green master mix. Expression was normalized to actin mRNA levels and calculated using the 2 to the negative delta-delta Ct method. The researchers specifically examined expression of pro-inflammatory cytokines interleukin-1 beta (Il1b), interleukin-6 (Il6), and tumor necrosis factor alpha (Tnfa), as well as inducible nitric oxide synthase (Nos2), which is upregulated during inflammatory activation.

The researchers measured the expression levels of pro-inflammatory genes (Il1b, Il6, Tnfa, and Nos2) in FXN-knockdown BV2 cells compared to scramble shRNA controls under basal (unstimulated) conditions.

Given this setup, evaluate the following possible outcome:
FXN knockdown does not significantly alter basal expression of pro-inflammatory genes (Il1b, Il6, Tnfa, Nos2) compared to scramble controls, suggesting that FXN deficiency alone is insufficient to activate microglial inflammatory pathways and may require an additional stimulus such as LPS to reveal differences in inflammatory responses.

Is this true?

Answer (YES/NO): YES